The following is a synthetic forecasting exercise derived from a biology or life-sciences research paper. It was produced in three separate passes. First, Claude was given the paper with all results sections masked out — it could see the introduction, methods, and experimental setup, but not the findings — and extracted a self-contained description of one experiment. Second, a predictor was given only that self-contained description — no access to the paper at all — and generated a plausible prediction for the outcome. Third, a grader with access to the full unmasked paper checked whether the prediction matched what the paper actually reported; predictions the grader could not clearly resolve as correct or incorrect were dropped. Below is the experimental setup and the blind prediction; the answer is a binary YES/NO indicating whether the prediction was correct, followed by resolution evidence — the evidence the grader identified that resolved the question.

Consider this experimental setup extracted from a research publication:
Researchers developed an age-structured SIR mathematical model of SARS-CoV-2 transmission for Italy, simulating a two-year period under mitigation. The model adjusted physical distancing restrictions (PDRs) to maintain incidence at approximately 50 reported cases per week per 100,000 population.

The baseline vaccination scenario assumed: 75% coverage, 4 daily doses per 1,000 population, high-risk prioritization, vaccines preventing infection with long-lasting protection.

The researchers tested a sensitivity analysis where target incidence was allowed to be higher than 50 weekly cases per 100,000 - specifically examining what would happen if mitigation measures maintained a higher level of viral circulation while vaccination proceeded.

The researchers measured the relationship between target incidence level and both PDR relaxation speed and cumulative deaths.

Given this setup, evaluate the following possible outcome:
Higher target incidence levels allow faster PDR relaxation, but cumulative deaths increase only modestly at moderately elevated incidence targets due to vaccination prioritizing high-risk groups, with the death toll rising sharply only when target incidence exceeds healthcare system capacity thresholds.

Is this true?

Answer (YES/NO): NO